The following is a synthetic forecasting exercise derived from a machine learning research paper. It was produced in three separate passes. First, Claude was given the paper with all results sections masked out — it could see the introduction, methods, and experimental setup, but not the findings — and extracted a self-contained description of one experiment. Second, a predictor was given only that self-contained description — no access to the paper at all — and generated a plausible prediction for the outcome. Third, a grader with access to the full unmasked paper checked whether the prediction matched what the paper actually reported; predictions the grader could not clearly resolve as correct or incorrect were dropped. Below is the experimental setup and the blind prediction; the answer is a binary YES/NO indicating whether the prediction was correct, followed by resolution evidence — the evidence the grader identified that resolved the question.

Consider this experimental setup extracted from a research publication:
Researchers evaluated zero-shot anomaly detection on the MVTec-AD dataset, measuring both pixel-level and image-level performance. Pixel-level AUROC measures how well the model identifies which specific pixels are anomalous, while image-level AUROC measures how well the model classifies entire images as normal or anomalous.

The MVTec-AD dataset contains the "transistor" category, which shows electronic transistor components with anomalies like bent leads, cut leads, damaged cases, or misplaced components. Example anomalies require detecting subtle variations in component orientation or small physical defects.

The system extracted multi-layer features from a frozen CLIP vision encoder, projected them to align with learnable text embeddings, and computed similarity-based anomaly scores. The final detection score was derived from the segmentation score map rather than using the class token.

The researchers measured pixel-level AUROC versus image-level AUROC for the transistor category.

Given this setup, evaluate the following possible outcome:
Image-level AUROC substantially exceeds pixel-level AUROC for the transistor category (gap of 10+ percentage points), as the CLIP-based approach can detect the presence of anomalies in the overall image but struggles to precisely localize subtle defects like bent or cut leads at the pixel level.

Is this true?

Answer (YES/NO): YES